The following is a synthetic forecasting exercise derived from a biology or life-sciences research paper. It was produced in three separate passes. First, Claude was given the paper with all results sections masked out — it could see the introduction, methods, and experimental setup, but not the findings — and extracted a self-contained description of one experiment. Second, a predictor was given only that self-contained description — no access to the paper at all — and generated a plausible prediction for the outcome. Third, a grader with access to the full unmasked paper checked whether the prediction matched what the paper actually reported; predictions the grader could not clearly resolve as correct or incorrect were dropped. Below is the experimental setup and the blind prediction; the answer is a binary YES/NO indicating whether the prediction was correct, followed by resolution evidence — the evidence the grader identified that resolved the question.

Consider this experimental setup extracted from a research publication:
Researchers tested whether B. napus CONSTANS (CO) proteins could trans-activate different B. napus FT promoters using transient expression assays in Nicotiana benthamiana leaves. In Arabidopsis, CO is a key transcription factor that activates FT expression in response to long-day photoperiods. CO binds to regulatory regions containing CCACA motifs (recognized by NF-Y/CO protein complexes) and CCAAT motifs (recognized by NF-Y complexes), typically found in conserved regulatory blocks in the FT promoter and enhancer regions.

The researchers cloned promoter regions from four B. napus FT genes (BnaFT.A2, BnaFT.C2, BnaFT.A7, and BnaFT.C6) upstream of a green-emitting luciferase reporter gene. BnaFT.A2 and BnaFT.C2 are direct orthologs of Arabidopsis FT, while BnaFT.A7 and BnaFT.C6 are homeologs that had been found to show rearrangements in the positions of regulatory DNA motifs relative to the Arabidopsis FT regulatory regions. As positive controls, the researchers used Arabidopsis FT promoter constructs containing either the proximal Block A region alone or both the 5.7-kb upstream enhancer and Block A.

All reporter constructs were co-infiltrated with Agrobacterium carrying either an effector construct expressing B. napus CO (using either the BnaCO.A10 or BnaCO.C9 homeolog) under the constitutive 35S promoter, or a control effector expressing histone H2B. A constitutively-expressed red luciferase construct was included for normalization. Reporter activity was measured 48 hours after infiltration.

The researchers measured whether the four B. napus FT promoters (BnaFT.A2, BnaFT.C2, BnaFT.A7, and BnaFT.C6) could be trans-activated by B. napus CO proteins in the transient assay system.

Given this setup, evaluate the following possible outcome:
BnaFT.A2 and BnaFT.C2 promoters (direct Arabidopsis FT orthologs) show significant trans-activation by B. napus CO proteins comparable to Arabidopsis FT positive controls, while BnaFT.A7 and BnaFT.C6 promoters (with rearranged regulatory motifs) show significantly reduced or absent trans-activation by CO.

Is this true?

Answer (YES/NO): YES